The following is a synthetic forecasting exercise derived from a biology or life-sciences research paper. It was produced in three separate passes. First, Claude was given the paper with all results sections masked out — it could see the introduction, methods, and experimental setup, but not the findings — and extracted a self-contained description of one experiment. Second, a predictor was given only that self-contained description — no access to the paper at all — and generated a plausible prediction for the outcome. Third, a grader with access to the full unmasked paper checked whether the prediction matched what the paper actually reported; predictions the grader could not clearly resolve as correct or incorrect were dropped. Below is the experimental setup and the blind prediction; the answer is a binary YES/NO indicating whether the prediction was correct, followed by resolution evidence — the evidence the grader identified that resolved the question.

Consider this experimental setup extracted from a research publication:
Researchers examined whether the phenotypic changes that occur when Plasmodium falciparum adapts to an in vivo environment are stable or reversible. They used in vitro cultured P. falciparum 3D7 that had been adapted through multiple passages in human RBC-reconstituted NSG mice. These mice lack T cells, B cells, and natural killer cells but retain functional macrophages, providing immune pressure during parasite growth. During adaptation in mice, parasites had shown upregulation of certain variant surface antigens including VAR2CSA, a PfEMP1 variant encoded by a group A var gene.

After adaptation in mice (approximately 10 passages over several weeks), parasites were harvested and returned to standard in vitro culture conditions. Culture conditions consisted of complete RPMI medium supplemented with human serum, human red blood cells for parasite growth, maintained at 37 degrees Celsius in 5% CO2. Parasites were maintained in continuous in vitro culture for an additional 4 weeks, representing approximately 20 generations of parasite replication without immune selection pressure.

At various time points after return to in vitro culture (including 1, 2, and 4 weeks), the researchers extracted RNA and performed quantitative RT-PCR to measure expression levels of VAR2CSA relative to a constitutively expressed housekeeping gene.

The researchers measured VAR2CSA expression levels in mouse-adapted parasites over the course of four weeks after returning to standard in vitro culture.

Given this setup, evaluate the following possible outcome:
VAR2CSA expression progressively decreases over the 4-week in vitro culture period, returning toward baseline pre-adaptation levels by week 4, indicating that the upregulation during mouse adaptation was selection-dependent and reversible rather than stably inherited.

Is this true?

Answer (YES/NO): NO